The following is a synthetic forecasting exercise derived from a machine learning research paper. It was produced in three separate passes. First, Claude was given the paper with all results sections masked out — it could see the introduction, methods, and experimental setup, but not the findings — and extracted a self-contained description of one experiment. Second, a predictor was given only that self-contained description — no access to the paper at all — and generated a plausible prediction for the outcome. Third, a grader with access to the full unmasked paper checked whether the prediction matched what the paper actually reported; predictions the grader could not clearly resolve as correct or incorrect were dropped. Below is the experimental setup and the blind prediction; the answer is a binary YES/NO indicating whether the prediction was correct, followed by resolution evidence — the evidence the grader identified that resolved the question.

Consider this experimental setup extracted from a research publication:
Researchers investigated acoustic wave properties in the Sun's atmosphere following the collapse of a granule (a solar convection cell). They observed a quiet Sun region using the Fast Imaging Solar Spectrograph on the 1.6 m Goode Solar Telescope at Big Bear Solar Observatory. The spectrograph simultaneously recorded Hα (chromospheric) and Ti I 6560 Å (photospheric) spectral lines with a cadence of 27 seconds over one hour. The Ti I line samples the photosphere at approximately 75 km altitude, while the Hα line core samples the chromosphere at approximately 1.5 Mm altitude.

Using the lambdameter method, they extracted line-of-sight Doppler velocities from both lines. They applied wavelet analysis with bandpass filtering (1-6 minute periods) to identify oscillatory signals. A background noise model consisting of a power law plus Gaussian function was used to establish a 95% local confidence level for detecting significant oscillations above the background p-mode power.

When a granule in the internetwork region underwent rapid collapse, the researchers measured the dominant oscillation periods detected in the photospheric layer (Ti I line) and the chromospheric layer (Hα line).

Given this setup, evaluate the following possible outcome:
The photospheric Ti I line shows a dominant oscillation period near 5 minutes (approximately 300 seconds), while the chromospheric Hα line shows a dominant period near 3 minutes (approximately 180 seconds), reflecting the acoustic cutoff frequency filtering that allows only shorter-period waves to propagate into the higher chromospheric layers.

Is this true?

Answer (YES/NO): NO